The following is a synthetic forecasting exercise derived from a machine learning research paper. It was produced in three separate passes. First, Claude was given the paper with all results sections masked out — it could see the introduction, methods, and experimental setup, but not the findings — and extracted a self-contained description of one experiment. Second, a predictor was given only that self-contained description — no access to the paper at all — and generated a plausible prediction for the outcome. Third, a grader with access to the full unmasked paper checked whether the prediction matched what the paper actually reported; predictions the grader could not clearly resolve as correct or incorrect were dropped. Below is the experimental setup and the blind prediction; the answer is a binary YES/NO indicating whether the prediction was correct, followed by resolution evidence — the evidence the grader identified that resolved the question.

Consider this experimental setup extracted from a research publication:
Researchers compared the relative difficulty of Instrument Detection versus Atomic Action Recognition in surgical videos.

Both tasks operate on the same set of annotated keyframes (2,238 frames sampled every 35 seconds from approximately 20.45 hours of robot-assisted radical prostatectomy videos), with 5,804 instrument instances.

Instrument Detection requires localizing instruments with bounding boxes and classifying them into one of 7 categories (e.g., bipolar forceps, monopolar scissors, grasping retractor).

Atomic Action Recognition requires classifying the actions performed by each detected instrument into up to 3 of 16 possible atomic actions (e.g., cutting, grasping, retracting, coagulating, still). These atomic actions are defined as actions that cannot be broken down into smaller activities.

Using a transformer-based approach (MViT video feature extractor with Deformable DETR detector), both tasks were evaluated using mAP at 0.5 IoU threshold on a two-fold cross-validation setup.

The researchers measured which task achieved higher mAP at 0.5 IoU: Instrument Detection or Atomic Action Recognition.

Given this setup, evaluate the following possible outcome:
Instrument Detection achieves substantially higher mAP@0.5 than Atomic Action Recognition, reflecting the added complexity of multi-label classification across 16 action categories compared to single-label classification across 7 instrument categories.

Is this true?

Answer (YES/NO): YES